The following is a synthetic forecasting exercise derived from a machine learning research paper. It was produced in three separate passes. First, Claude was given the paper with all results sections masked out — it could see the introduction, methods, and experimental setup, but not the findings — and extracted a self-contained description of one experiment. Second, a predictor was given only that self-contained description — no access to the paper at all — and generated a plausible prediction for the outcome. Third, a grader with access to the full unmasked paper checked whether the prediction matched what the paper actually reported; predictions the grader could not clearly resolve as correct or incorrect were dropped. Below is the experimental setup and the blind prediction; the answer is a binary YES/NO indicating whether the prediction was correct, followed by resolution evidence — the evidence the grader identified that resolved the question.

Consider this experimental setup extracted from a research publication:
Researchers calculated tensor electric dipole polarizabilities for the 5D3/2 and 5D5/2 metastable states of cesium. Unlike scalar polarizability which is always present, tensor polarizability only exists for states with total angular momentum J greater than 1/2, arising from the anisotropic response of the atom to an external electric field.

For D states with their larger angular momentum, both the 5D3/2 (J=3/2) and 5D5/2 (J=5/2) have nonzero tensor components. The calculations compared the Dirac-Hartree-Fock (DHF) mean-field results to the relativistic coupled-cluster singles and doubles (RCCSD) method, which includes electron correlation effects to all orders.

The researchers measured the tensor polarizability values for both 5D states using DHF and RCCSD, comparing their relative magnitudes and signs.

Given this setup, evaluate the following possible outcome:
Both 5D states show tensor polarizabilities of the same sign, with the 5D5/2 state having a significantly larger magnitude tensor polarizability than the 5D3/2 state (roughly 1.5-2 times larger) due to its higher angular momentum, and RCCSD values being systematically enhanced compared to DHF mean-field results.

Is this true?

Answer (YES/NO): YES